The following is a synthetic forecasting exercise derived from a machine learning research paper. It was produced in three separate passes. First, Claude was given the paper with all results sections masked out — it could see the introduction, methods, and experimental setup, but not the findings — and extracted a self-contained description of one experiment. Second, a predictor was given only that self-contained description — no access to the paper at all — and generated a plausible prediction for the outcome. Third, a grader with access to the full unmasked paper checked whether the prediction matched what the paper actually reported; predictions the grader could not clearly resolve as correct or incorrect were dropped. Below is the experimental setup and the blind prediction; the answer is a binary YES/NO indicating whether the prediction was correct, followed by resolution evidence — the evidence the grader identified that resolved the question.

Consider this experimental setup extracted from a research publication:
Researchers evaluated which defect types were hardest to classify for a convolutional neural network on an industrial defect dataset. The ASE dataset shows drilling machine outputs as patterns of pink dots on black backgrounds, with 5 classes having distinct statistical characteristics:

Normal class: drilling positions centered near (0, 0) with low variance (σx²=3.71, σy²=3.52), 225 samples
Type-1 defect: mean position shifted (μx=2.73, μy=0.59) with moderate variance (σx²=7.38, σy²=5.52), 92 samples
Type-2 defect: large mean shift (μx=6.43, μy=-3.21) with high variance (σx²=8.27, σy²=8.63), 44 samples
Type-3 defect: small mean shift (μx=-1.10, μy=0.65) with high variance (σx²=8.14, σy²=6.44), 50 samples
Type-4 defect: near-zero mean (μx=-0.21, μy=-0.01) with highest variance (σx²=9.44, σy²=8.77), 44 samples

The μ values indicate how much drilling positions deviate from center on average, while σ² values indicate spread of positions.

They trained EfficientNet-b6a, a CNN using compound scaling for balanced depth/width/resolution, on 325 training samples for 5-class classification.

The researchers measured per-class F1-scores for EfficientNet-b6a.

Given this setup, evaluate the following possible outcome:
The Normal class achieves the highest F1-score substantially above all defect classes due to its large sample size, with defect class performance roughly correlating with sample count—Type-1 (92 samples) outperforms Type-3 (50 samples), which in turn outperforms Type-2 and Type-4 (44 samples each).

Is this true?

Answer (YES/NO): NO